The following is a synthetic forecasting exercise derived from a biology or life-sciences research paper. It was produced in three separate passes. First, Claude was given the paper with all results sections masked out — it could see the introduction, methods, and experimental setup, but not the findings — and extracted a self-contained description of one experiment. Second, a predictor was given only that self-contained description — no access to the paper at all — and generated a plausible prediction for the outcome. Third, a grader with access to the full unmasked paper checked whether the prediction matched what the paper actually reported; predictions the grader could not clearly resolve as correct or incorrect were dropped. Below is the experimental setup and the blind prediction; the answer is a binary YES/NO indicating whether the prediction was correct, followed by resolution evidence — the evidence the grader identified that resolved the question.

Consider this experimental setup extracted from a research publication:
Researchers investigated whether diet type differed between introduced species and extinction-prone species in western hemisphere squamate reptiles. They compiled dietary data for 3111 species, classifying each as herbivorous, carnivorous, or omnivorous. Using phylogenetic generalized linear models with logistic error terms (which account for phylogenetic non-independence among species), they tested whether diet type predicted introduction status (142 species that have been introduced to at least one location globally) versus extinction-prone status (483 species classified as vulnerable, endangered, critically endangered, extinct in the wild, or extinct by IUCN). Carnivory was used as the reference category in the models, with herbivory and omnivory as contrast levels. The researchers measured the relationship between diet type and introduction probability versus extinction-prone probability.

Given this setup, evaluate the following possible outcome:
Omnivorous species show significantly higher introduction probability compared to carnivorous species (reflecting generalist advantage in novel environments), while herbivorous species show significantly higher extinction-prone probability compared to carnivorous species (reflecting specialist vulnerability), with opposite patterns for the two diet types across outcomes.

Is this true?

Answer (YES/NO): NO